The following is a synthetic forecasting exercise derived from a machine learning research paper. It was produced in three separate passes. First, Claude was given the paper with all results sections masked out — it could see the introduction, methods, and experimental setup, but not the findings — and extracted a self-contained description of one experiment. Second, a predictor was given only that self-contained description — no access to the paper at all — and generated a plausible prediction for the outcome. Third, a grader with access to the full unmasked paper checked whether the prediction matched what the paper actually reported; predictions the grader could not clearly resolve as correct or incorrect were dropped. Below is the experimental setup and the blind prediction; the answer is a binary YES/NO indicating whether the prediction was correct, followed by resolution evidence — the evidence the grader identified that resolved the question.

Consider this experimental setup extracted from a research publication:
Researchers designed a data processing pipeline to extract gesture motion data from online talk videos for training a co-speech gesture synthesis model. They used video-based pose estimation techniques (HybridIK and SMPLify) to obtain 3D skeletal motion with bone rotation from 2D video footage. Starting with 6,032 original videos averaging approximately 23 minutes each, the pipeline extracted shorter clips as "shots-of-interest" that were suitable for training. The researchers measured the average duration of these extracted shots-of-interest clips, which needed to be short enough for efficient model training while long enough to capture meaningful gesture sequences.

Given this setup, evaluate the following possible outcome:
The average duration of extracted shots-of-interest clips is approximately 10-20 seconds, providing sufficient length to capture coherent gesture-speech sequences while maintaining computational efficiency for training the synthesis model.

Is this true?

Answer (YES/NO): YES